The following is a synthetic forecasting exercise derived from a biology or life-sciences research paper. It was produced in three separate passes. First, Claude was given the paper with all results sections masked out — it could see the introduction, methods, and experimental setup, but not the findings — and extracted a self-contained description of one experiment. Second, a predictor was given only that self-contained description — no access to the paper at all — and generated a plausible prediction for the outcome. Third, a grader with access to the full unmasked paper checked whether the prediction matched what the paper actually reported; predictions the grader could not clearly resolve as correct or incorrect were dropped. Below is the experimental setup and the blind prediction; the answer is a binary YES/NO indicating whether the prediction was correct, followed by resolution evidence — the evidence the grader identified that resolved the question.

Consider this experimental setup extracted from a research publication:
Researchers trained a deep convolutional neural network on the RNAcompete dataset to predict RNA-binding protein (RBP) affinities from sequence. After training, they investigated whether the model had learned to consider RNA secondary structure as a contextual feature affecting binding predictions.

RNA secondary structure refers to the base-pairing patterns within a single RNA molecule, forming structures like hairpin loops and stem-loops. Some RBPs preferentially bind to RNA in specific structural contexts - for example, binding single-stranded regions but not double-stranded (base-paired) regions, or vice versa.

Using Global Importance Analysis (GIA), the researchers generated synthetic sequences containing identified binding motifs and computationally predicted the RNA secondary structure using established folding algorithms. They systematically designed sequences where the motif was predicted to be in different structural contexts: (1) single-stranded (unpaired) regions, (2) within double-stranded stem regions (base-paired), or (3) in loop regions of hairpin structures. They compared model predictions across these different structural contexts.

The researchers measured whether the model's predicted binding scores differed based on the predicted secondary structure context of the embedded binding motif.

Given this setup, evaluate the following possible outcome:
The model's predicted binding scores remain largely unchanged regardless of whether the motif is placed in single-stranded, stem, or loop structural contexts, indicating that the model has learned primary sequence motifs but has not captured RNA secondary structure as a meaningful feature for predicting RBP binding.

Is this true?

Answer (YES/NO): NO